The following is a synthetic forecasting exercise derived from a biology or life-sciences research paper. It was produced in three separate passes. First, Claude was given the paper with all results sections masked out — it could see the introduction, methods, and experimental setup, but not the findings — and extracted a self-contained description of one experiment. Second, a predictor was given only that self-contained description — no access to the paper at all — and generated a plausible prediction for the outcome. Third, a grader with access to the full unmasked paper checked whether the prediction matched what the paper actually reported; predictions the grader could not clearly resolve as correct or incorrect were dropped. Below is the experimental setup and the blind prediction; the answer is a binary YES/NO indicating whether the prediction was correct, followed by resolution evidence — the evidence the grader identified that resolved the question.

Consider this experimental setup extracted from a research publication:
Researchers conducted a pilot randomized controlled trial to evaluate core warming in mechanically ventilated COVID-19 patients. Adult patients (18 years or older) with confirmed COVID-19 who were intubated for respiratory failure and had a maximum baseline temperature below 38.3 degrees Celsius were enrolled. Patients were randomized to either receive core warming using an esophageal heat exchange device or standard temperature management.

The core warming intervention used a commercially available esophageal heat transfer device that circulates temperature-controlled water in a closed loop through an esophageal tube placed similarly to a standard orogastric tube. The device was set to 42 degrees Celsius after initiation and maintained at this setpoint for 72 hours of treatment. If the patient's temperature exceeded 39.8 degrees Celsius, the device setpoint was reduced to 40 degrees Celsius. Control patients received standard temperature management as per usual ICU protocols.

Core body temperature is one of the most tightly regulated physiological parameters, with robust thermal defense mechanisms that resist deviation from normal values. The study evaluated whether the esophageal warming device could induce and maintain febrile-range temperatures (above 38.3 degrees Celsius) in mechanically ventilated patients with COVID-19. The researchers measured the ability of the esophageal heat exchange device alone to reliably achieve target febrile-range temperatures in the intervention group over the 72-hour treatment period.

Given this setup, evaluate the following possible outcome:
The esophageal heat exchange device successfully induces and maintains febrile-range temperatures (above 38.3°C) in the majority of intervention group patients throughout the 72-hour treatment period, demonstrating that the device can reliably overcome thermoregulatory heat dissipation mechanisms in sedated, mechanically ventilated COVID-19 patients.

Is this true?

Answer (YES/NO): NO